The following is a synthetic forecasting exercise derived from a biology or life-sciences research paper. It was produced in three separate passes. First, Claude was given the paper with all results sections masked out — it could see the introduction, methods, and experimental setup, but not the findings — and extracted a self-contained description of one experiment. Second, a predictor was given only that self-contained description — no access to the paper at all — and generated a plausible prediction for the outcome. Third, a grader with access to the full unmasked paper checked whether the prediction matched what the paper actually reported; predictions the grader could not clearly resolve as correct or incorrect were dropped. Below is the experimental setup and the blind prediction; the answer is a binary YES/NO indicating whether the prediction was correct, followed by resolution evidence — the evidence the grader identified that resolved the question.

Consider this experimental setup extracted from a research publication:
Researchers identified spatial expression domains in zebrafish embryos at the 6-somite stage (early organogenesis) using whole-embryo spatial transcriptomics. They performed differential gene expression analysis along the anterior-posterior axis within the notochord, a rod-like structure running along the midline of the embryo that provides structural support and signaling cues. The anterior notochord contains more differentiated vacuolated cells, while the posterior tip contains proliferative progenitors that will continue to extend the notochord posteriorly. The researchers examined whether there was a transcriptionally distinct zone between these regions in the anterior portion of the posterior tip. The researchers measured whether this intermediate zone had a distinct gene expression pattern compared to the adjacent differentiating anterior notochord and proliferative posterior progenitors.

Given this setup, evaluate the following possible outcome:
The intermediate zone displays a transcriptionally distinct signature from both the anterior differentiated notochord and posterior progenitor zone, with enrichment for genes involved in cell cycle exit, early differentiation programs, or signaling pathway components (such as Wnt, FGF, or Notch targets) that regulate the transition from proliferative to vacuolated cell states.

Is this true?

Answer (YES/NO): YES